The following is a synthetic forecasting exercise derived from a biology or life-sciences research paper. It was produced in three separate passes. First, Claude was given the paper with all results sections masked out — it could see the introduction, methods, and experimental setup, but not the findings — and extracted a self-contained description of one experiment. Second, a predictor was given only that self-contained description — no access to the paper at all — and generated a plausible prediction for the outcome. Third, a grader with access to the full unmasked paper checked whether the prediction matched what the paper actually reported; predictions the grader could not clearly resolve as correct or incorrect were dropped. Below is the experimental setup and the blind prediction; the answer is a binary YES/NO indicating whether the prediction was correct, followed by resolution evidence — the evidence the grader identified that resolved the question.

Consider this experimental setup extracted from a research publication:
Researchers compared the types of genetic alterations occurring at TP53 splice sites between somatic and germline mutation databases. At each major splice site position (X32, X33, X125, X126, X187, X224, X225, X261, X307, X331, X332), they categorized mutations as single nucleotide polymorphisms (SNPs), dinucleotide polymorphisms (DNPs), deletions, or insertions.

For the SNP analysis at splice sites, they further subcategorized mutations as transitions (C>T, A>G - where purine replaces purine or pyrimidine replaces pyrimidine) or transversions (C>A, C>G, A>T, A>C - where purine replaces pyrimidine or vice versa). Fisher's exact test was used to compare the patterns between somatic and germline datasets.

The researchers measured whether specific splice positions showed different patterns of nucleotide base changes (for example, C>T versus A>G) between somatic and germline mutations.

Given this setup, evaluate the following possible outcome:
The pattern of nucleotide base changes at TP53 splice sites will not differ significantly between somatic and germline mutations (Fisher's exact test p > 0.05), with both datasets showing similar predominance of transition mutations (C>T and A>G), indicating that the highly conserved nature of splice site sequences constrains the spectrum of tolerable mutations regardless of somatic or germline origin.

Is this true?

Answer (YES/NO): NO